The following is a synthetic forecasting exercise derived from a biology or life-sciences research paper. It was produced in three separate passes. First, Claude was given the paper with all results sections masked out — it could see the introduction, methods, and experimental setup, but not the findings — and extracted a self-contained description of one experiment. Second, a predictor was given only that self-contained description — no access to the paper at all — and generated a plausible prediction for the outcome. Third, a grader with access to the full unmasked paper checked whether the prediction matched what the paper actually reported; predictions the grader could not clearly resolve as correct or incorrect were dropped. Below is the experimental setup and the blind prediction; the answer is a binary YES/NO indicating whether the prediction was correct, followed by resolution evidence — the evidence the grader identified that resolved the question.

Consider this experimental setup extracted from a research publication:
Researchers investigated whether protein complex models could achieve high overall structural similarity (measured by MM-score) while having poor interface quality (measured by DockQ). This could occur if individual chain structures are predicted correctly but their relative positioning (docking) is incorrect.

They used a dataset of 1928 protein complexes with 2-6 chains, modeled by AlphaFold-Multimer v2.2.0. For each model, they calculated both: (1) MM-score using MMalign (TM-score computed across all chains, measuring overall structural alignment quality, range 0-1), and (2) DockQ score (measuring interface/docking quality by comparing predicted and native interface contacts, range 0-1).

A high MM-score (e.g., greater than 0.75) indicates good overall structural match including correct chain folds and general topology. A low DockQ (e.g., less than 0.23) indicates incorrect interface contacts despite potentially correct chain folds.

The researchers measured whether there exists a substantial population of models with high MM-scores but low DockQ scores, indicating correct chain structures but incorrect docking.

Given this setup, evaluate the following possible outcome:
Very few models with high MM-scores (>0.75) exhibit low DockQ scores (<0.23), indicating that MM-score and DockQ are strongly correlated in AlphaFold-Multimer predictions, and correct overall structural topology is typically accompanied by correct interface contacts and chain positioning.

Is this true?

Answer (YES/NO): NO